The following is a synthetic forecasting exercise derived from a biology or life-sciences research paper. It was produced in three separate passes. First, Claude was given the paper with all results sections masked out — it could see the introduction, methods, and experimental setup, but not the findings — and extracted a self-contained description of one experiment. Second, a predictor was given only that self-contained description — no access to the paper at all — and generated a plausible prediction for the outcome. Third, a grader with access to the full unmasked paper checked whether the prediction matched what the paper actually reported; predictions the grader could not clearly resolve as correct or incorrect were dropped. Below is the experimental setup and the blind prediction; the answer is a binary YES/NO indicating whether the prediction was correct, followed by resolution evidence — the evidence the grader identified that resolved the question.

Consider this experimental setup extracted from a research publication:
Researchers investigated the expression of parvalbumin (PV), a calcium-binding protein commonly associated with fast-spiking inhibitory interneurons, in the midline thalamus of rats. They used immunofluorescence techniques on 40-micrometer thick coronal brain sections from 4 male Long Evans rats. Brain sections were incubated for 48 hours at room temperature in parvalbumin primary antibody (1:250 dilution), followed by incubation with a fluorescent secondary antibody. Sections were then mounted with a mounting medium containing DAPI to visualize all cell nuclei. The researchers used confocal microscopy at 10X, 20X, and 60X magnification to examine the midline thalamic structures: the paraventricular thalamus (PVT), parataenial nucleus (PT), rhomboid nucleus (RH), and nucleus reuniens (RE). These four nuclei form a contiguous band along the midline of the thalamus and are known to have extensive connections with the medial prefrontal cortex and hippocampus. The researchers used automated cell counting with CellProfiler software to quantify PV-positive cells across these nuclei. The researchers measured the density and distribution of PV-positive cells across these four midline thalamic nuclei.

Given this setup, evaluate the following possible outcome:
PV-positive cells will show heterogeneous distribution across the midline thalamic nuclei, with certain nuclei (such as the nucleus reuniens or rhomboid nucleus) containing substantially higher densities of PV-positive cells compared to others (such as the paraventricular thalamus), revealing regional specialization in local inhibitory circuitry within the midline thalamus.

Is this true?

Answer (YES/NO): NO